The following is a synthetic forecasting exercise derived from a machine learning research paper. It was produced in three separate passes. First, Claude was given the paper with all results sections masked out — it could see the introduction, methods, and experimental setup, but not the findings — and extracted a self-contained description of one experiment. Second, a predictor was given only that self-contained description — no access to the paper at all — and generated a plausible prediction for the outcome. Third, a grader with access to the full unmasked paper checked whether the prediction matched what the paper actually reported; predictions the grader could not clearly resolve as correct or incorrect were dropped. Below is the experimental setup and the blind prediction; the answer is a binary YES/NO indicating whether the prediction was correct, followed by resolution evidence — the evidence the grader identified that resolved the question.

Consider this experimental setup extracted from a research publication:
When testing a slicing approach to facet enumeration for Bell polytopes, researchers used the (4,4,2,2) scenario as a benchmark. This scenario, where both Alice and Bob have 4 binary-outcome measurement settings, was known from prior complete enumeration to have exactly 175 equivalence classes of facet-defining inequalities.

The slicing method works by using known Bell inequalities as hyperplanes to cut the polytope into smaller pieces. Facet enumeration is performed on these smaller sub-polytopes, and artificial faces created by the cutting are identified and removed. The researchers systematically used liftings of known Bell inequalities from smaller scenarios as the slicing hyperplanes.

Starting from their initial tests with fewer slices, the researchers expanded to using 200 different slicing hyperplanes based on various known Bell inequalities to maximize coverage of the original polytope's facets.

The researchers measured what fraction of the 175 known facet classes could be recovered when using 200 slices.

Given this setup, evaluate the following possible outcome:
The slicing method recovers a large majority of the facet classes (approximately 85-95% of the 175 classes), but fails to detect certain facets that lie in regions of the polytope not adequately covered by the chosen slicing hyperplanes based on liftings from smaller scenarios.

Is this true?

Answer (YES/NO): NO